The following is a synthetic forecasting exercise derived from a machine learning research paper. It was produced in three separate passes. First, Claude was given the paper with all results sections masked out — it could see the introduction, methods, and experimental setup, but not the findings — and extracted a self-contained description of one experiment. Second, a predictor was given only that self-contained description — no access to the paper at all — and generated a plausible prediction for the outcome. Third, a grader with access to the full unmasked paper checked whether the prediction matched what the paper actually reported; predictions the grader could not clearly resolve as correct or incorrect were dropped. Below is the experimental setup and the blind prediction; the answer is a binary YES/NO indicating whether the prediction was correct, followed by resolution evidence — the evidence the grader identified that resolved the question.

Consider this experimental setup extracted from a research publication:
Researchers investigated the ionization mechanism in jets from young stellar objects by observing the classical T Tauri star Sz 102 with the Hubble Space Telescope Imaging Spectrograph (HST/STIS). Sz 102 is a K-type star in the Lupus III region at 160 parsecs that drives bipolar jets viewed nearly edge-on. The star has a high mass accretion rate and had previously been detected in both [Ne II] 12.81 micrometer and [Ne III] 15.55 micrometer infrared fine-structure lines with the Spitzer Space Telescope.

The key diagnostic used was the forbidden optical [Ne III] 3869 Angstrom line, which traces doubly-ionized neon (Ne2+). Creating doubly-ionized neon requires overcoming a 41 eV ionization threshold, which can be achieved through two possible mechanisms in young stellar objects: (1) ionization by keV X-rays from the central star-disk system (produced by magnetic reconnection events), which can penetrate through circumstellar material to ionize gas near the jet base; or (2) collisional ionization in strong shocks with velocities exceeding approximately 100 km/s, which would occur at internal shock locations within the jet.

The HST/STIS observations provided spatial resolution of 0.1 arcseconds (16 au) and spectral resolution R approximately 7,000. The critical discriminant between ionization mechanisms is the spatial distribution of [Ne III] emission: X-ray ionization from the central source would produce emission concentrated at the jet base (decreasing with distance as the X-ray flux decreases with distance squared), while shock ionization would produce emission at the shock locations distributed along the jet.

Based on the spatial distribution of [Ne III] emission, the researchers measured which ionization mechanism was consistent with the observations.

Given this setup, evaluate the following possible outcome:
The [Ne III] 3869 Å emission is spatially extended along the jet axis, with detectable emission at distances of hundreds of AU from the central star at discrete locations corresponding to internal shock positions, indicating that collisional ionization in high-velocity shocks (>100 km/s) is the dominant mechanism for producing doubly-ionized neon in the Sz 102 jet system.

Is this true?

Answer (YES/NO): NO